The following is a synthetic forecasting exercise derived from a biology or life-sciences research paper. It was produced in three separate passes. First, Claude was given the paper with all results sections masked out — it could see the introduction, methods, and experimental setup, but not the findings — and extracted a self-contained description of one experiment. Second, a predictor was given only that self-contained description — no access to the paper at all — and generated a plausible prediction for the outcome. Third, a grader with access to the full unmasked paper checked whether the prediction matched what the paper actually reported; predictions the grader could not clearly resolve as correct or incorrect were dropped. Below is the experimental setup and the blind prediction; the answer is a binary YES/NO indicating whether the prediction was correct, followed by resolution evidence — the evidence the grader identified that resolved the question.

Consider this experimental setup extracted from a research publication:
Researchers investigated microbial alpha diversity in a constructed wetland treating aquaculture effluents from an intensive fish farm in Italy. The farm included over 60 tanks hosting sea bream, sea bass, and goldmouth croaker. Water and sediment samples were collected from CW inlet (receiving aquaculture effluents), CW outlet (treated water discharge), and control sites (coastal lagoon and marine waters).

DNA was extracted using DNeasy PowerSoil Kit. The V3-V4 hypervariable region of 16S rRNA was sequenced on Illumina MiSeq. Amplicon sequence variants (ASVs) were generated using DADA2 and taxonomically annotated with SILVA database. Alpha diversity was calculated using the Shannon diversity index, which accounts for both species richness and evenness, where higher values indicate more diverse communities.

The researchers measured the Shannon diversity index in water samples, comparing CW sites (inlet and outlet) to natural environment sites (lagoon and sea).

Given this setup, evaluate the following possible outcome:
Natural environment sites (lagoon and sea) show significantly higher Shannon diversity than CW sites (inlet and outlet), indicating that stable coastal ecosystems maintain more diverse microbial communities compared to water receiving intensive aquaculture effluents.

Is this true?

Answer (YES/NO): NO